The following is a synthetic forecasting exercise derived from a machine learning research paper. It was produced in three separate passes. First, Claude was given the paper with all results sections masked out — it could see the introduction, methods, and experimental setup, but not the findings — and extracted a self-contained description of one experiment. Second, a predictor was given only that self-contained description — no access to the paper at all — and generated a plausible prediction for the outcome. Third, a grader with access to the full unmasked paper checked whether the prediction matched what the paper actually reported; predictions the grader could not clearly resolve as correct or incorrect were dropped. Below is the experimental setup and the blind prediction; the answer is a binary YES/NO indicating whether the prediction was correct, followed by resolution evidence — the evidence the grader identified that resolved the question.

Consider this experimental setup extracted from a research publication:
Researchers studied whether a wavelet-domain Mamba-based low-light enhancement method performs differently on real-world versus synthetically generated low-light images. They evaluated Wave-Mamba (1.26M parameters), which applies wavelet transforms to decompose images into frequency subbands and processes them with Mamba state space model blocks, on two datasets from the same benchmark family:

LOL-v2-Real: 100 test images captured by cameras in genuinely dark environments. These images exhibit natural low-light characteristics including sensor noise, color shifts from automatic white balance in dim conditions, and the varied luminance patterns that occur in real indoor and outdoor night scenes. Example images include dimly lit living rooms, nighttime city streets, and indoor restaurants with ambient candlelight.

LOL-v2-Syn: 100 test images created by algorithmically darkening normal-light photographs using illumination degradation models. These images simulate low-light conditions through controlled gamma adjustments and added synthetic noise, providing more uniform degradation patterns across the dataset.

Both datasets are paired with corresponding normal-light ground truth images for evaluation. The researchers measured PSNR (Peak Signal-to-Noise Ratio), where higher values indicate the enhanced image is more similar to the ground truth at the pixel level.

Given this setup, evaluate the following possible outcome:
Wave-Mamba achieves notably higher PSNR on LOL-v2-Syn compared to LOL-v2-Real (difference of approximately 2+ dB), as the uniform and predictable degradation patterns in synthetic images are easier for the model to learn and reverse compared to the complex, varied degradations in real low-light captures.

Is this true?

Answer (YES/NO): NO